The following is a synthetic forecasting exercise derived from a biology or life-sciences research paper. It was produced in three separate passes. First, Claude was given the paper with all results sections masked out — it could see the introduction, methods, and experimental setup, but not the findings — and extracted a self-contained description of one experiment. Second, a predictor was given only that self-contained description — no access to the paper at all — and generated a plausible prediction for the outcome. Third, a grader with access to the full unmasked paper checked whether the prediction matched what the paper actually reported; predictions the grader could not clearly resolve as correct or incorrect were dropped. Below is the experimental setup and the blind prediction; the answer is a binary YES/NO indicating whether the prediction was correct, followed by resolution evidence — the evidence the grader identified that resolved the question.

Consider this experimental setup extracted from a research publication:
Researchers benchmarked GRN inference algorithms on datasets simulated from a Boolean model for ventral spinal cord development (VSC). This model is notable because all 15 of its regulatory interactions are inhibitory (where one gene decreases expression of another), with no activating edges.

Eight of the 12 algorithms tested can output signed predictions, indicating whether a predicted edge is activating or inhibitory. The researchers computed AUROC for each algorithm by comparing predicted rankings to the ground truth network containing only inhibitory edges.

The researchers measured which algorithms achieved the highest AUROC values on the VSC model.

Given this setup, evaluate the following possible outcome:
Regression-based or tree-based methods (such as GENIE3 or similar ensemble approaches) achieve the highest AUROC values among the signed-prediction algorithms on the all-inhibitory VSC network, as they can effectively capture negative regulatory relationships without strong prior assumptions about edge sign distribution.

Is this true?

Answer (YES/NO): NO